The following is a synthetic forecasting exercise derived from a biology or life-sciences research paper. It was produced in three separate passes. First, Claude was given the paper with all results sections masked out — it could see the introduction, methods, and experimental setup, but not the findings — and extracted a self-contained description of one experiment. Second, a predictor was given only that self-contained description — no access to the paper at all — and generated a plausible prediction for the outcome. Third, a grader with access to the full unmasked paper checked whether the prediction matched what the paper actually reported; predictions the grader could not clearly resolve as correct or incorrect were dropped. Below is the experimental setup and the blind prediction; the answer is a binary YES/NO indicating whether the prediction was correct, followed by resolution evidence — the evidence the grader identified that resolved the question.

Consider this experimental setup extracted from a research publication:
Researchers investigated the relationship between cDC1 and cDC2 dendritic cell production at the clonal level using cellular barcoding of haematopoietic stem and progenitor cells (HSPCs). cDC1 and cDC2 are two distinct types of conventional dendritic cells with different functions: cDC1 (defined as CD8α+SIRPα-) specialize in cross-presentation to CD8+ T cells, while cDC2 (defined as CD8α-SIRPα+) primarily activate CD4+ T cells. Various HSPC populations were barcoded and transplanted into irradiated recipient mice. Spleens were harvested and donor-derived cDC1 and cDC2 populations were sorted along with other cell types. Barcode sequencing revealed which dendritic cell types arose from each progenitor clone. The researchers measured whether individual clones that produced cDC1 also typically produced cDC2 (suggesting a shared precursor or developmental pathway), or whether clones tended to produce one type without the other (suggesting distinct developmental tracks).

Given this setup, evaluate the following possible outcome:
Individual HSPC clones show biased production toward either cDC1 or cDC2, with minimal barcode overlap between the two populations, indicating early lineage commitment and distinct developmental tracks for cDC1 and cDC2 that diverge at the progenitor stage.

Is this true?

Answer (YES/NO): NO